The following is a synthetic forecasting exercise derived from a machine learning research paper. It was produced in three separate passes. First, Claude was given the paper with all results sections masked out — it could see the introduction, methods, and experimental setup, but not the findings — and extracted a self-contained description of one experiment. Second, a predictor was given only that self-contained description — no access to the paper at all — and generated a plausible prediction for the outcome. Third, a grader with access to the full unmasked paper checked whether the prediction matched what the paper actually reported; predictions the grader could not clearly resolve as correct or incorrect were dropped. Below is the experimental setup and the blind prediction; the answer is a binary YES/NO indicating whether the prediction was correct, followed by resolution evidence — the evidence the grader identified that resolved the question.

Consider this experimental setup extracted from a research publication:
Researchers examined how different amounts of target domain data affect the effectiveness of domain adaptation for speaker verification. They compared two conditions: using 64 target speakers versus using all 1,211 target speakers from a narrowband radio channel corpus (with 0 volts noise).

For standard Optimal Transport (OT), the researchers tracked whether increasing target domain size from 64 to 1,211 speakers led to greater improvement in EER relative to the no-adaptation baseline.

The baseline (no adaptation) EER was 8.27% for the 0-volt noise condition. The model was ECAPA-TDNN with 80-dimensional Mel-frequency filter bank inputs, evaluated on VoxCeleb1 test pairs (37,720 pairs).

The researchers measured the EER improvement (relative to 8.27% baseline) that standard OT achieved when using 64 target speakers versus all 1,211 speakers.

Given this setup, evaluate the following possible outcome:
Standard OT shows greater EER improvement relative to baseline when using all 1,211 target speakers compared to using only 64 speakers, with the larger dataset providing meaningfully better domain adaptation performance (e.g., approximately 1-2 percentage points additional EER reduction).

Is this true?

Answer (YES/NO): NO